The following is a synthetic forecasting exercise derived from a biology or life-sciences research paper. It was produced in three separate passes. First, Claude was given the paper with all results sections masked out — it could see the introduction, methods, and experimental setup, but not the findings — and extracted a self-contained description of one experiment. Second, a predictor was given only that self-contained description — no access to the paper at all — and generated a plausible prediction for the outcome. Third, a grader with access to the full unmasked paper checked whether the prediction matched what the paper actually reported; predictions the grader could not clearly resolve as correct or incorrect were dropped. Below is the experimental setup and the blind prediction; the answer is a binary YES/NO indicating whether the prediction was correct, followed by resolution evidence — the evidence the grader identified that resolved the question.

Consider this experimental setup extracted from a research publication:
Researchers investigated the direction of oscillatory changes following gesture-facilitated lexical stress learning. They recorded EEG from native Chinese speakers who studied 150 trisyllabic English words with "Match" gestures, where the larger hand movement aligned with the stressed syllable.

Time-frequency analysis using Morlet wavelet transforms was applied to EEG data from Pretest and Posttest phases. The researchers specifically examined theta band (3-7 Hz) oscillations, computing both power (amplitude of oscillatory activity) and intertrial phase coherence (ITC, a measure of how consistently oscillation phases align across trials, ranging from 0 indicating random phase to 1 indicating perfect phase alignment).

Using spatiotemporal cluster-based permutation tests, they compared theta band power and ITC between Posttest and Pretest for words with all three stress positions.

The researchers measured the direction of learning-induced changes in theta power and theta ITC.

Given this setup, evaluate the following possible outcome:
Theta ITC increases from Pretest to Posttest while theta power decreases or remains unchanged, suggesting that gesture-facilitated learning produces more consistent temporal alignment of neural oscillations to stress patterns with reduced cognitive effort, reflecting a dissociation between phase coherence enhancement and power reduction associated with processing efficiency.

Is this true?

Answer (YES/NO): NO